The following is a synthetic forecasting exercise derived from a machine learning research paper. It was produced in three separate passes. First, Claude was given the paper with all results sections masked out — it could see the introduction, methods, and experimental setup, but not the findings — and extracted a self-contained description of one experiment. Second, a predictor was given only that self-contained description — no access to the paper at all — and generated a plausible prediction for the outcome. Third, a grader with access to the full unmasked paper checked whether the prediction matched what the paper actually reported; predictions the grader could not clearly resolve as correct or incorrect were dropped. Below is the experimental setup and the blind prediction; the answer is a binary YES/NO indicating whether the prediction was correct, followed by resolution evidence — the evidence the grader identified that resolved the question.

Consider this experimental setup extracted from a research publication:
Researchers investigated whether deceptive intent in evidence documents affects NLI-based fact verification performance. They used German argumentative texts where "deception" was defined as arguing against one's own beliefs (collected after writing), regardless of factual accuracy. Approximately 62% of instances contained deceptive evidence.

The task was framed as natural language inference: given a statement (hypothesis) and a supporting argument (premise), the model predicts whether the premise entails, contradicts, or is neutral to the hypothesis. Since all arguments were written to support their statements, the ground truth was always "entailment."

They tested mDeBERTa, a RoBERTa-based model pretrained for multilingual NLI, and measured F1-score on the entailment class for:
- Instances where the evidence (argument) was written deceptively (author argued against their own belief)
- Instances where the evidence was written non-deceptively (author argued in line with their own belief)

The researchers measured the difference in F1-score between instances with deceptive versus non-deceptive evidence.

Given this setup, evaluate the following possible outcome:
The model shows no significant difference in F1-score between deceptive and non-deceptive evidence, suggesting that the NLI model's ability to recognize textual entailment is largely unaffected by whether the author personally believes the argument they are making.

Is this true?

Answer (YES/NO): YES